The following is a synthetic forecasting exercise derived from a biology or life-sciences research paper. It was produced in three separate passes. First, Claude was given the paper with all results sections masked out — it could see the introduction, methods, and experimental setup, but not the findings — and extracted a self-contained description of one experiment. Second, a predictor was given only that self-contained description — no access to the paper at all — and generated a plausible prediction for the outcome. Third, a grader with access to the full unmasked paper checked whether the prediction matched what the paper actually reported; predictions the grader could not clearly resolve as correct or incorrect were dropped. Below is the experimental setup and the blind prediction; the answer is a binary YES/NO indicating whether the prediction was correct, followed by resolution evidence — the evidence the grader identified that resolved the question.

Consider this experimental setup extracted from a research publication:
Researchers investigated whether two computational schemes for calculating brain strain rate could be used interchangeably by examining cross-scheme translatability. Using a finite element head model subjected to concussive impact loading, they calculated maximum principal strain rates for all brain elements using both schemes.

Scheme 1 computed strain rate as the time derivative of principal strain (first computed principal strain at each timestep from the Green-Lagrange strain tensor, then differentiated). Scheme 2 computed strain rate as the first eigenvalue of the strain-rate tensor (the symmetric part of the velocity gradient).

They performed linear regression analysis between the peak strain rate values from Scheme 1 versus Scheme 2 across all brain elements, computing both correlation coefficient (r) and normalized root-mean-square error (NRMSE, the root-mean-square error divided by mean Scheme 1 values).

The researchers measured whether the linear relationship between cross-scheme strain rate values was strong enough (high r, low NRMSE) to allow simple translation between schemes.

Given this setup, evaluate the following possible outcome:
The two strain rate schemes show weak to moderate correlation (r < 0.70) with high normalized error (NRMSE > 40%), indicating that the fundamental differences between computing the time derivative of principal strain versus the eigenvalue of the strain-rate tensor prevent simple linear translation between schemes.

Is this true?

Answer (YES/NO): NO